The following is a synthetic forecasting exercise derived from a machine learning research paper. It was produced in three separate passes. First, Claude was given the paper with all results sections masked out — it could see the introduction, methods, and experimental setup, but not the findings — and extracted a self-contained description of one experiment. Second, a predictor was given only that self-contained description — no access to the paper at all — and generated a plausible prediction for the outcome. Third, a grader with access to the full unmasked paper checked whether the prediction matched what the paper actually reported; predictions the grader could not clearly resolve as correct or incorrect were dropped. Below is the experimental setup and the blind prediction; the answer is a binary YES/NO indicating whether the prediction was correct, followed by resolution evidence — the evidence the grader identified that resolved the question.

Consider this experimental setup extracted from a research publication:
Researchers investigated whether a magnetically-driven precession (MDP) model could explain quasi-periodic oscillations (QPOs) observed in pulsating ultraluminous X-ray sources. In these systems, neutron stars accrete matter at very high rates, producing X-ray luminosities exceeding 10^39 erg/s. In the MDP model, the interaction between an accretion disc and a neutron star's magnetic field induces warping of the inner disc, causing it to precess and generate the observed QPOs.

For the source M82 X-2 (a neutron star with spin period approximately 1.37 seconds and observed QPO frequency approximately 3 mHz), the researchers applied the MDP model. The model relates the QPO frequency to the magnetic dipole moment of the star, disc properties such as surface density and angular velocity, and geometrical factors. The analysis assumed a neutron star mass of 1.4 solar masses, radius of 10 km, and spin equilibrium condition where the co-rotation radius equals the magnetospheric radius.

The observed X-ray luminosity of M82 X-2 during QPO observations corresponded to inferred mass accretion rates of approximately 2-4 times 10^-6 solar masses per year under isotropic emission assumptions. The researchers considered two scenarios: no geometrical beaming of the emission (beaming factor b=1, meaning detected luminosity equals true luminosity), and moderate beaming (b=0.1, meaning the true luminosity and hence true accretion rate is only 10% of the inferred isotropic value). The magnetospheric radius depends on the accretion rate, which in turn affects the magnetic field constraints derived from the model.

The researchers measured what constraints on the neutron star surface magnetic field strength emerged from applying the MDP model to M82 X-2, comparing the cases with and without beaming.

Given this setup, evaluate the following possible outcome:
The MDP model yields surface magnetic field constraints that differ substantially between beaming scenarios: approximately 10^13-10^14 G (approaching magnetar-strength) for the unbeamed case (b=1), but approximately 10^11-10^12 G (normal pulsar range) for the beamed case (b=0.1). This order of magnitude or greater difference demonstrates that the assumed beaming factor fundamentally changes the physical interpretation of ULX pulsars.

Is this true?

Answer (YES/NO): NO